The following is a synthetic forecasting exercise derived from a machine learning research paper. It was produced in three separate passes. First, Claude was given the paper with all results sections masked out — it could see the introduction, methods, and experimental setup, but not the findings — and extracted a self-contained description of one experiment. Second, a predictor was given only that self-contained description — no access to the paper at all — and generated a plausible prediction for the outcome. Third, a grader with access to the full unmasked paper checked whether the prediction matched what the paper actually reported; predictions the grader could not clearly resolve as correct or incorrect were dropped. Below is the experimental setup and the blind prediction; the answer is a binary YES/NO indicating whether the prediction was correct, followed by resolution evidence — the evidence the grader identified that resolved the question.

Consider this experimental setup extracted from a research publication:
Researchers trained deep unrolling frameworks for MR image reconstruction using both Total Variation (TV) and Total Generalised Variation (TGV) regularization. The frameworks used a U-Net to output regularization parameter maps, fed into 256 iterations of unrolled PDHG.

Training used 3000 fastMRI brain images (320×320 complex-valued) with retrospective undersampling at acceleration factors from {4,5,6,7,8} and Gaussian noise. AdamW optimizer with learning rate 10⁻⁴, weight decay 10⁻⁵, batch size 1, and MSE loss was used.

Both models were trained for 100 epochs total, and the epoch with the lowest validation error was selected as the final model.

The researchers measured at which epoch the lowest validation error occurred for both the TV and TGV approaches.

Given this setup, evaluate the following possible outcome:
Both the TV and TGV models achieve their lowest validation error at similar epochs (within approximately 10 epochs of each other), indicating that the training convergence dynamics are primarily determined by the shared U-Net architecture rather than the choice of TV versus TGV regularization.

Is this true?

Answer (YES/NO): NO